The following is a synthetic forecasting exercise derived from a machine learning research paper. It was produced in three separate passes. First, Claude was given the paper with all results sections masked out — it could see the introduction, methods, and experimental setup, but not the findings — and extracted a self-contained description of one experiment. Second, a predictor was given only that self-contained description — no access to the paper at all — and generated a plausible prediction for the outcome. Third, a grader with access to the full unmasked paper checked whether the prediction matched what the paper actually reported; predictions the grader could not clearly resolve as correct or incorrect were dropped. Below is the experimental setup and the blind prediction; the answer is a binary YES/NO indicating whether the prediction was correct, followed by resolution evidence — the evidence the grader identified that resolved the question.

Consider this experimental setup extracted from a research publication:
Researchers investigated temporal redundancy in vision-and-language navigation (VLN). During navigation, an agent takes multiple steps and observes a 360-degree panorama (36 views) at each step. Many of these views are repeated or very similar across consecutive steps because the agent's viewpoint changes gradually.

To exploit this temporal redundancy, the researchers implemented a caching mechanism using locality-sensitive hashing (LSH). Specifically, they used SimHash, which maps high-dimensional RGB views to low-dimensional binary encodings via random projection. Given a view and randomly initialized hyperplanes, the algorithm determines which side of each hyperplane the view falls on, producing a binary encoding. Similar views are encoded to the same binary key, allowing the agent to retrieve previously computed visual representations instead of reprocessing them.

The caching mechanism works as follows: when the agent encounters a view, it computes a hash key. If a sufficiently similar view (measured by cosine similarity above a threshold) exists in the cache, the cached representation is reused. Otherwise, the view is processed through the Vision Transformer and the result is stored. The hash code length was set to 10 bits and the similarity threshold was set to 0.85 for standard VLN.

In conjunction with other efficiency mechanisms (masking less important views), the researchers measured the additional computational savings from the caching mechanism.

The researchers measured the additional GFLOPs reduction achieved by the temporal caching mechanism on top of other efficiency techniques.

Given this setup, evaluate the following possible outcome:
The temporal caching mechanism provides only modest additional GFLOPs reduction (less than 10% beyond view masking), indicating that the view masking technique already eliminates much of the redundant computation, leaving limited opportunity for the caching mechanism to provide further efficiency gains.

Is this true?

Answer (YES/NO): NO